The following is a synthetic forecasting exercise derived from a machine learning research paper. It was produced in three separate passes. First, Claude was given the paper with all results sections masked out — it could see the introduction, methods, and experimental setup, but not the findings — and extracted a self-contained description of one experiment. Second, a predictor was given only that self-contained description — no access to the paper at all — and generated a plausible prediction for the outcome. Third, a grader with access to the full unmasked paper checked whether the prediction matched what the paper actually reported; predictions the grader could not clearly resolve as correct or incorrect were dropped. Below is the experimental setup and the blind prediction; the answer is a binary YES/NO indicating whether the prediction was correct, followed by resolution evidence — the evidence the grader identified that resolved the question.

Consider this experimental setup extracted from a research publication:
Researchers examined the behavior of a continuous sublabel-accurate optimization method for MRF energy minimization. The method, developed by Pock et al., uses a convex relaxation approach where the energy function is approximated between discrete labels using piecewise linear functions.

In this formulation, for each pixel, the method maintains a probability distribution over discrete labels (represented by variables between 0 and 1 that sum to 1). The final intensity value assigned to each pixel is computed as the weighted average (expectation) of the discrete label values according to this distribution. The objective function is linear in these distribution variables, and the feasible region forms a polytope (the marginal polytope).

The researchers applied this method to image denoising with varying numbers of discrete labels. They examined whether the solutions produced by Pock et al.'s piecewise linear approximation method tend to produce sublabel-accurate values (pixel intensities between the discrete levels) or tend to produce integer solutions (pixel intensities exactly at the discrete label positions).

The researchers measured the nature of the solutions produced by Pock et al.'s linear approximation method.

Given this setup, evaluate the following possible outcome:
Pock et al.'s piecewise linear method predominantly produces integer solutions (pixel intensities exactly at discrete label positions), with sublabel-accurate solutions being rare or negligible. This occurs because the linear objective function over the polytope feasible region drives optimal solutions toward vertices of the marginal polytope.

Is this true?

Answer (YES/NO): YES